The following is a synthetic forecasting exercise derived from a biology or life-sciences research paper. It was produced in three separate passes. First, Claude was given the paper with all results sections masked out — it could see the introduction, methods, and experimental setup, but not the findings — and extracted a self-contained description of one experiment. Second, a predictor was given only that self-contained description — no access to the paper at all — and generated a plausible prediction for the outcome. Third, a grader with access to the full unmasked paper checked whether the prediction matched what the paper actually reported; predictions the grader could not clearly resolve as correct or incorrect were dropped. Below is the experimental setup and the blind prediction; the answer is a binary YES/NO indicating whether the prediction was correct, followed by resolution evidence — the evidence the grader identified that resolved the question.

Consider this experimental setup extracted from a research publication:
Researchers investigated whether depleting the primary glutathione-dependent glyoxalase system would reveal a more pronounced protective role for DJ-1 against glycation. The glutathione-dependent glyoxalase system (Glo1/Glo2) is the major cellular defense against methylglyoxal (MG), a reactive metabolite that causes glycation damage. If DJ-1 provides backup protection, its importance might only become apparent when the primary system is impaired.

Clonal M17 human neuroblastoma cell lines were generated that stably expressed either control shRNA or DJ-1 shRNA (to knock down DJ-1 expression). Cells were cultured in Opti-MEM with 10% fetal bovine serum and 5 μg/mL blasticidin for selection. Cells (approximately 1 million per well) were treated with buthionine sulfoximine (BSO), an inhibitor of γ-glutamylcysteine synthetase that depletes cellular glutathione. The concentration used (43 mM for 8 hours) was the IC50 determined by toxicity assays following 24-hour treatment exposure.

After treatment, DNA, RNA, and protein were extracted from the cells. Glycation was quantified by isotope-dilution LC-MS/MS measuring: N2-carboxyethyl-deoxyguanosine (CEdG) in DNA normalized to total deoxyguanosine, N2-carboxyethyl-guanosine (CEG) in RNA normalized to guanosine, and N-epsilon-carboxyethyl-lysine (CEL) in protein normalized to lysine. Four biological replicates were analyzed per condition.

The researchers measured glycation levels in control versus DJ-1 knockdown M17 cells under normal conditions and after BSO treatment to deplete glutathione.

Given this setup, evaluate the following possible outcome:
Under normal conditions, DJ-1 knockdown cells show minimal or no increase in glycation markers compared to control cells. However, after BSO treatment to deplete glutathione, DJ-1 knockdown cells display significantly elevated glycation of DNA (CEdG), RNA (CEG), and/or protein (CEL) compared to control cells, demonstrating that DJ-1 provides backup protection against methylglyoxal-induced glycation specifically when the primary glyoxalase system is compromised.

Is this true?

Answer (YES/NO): YES